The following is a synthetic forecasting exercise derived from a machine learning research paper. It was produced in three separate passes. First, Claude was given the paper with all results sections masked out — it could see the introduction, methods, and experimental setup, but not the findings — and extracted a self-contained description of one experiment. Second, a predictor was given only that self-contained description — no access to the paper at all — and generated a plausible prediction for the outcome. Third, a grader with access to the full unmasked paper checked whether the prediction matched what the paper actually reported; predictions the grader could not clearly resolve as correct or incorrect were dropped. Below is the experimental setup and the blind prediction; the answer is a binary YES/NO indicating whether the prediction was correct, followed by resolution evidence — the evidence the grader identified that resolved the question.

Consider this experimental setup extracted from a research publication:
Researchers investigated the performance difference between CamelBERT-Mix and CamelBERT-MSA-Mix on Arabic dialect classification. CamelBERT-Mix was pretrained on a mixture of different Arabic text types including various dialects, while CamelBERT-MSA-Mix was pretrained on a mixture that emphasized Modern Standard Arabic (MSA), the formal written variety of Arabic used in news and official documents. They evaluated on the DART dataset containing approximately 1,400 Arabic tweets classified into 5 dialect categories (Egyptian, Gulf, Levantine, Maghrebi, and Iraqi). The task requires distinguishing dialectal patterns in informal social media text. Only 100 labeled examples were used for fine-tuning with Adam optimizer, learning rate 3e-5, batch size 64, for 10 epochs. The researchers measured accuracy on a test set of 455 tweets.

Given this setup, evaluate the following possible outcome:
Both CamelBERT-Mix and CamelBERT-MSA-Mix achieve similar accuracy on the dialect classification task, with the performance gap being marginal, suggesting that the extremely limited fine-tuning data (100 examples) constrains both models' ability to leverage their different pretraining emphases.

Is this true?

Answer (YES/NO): NO